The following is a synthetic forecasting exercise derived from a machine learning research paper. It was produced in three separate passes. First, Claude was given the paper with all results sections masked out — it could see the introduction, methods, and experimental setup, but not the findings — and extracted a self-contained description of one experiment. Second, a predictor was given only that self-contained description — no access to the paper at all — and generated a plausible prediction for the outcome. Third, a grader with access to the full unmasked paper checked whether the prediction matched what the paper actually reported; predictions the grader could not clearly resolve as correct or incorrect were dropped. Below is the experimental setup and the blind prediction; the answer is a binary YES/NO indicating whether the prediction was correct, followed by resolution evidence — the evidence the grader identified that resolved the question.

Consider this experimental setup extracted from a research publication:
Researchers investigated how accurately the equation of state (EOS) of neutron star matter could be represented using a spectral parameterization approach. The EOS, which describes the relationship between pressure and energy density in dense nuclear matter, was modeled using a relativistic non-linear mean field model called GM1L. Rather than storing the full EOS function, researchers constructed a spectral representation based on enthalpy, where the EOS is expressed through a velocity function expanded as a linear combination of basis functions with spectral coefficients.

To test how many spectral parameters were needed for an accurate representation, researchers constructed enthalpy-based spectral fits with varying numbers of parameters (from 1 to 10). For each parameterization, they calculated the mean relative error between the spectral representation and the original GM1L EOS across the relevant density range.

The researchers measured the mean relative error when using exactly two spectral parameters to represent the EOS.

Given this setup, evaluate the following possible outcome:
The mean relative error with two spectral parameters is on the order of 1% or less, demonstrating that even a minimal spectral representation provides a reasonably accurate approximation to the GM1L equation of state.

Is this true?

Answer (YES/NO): NO